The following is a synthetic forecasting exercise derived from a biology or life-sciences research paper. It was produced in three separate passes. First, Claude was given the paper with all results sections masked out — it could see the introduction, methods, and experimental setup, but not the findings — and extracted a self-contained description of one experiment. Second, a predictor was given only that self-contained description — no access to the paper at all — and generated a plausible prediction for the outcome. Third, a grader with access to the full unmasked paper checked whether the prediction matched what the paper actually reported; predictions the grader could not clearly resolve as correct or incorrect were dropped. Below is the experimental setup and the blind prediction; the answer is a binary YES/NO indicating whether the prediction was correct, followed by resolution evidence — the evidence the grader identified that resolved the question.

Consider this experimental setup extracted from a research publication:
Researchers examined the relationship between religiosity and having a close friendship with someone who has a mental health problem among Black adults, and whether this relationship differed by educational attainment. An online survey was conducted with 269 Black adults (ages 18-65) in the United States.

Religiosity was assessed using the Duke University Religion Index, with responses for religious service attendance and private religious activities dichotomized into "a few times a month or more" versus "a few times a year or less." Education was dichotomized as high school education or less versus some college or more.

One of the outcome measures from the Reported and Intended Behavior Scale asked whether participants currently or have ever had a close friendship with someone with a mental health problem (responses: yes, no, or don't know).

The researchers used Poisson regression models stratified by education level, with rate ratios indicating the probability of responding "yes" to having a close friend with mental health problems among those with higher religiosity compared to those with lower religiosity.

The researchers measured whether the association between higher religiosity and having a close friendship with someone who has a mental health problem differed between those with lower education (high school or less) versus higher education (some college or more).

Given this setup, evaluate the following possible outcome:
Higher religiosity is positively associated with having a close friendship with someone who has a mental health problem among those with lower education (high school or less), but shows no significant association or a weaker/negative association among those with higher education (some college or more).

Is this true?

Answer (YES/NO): NO